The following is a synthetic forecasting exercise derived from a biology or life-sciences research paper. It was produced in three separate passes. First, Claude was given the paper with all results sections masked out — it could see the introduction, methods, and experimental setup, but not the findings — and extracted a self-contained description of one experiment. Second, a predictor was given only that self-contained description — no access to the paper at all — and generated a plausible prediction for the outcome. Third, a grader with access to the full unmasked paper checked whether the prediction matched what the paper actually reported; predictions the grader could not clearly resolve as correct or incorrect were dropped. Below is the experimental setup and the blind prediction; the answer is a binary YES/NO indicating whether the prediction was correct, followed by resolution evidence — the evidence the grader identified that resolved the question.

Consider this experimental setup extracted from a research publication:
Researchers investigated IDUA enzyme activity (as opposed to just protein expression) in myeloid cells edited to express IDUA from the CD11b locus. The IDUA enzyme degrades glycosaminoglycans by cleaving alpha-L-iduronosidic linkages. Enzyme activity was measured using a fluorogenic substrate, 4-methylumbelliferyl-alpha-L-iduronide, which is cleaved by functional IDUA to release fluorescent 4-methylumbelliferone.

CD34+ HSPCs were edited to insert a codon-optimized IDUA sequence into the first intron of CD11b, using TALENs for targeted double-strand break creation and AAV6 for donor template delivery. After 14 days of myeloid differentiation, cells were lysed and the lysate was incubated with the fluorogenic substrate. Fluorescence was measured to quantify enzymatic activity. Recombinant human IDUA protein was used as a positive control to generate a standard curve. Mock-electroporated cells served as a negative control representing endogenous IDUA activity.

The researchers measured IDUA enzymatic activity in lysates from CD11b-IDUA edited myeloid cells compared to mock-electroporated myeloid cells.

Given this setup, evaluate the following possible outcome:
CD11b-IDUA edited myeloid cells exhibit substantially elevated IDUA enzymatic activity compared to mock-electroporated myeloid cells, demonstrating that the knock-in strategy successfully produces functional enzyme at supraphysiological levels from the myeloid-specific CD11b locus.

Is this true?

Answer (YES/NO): YES